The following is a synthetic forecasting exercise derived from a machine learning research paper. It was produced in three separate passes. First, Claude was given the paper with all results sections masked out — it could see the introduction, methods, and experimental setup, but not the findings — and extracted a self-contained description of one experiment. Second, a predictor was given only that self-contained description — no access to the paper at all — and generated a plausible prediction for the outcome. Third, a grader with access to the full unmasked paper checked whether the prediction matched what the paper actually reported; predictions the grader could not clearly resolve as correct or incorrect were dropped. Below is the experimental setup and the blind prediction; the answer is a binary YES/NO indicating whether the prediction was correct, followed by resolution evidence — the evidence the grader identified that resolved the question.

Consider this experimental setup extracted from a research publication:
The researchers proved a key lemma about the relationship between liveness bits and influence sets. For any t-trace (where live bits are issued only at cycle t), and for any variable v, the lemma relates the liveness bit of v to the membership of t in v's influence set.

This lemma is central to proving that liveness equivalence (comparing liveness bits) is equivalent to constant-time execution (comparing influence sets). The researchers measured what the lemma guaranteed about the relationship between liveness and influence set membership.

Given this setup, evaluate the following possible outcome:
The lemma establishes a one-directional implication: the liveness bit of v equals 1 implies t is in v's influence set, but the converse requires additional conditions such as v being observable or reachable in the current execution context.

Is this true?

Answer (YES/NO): NO